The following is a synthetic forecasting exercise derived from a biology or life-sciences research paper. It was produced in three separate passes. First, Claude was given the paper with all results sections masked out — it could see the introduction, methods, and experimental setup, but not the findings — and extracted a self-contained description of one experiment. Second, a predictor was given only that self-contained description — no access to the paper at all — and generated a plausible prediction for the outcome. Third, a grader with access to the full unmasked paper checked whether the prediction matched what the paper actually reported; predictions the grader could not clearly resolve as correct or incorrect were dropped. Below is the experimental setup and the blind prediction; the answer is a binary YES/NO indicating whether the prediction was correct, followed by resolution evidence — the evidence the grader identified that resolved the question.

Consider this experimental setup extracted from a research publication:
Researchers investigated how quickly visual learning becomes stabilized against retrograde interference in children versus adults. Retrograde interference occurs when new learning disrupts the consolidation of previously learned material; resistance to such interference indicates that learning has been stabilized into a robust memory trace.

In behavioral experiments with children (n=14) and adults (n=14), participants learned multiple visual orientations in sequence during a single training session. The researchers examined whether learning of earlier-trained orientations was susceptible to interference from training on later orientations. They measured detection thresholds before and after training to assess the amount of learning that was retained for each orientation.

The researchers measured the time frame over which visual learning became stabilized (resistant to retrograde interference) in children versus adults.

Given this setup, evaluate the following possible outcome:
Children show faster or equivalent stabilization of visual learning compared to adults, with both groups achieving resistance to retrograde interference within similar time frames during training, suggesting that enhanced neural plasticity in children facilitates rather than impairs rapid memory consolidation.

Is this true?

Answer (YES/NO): NO